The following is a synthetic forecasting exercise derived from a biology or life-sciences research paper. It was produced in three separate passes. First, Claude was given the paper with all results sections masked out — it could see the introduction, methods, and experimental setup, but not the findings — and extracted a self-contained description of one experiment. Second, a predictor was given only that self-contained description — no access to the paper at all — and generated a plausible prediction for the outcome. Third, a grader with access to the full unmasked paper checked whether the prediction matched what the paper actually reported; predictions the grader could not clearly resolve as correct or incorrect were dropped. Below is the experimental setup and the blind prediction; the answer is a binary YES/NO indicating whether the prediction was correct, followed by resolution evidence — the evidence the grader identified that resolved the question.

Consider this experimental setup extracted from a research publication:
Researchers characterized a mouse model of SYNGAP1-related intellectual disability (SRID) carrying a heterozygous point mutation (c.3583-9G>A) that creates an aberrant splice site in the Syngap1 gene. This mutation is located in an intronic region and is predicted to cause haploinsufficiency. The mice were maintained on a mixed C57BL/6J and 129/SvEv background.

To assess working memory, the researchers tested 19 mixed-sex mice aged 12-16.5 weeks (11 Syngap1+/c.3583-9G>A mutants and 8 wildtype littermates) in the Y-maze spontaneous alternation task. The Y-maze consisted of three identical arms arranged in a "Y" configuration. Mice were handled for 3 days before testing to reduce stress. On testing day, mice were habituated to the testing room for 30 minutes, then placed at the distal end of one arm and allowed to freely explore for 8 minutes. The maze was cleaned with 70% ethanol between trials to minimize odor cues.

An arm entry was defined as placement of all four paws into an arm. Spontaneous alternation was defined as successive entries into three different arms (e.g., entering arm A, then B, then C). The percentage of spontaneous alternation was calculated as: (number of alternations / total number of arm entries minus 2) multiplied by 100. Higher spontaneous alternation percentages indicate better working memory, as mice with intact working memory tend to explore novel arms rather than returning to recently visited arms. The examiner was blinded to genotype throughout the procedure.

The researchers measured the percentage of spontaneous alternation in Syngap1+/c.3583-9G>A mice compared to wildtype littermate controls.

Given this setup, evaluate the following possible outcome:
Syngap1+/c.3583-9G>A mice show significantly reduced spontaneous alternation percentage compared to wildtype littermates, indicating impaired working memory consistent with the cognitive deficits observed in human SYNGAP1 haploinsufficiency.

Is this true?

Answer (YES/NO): YES